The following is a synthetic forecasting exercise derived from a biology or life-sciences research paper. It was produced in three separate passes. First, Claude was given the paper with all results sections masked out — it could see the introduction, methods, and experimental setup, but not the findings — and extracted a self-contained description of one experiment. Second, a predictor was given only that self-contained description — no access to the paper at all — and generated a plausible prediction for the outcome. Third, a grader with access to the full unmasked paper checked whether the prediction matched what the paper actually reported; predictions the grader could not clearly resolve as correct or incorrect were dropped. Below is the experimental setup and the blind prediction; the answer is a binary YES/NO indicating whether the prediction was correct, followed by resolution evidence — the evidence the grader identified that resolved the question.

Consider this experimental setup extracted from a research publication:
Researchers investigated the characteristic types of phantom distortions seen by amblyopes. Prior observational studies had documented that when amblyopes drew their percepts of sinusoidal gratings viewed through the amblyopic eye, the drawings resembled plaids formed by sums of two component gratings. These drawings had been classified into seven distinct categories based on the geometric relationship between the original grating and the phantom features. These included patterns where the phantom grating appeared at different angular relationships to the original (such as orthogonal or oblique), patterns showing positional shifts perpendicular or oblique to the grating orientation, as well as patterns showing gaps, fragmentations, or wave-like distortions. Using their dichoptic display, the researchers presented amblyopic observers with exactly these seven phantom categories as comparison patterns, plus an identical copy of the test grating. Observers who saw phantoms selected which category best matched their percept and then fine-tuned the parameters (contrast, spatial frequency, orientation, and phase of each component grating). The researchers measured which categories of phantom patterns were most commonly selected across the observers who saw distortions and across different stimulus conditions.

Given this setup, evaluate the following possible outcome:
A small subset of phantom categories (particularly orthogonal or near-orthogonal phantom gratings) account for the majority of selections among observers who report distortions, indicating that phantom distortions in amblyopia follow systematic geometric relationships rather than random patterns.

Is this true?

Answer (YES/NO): NO